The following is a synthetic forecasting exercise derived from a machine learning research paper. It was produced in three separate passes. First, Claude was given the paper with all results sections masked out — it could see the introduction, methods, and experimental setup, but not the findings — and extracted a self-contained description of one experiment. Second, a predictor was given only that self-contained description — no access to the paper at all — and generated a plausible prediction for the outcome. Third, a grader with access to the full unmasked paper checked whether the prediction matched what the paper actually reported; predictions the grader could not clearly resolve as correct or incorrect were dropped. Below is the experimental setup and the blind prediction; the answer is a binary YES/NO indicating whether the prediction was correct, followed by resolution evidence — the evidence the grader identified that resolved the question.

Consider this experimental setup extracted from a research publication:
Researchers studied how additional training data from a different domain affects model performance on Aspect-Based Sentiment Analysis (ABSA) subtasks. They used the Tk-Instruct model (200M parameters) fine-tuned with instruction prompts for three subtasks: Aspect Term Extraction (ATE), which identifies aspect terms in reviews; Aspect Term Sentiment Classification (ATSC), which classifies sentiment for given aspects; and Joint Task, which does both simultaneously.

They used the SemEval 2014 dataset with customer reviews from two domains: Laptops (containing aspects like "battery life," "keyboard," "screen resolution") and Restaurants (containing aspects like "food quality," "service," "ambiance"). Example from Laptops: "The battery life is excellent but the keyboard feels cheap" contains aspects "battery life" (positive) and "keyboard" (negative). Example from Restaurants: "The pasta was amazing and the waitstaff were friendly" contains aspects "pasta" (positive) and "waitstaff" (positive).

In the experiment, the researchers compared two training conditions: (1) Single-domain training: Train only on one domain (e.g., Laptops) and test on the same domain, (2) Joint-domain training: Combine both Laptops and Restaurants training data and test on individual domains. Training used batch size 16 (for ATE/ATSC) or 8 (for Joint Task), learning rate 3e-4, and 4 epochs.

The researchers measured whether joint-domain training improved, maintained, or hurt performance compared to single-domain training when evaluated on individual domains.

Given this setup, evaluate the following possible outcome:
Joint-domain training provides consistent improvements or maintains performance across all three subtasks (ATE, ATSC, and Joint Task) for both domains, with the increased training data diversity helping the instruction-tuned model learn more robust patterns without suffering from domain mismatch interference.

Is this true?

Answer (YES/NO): NO